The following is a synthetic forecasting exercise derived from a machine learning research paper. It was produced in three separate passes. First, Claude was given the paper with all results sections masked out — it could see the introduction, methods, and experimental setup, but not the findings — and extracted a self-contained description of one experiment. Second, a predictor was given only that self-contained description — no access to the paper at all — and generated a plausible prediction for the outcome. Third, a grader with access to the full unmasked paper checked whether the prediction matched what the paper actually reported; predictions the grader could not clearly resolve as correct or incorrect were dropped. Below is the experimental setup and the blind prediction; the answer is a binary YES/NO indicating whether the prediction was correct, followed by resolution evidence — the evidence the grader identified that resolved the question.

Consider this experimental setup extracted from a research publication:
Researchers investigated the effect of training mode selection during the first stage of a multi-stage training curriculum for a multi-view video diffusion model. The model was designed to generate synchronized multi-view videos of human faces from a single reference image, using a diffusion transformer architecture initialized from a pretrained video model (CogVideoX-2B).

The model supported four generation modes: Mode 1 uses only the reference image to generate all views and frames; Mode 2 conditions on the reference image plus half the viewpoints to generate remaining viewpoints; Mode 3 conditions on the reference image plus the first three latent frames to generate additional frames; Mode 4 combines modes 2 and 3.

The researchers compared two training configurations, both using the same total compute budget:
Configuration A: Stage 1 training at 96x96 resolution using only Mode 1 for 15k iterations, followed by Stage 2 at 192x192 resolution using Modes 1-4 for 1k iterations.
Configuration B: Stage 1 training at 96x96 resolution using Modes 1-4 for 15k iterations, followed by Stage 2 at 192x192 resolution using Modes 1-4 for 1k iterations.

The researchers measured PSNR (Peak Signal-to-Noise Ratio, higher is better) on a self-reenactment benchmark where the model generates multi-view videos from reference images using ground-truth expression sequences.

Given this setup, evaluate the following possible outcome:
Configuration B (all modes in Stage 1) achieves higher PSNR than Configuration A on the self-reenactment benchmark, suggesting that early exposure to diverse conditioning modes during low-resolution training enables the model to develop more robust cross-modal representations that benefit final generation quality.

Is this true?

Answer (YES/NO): NO